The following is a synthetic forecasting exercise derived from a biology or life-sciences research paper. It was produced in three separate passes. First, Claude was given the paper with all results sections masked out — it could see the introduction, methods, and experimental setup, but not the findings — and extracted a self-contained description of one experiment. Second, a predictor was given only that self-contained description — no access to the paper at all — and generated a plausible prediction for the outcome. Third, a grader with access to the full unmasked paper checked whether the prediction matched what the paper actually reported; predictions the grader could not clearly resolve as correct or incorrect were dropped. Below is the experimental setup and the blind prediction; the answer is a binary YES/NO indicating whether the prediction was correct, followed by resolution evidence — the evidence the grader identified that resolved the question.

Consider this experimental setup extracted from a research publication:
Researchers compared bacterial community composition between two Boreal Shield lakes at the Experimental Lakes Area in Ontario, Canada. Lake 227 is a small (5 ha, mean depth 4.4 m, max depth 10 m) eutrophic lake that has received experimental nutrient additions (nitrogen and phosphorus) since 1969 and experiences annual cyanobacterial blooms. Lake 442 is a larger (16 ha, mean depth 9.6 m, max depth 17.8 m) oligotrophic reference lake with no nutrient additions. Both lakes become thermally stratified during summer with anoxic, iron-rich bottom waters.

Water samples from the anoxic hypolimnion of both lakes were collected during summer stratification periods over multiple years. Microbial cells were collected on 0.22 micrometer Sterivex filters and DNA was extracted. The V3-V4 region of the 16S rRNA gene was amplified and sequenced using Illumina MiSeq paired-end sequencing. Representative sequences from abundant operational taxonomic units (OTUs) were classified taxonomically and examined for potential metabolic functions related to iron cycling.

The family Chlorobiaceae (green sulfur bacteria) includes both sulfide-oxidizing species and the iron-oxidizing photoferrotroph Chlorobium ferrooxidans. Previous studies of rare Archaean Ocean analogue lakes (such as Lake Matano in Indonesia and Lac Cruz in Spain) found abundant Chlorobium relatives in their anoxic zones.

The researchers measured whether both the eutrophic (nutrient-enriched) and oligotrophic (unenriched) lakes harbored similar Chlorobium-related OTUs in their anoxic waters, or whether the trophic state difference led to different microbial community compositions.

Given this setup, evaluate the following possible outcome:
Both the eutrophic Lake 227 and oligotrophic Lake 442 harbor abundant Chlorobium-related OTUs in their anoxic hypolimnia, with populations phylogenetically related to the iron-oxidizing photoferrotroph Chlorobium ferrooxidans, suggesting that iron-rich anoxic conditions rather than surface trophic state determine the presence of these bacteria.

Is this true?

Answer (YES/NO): YES